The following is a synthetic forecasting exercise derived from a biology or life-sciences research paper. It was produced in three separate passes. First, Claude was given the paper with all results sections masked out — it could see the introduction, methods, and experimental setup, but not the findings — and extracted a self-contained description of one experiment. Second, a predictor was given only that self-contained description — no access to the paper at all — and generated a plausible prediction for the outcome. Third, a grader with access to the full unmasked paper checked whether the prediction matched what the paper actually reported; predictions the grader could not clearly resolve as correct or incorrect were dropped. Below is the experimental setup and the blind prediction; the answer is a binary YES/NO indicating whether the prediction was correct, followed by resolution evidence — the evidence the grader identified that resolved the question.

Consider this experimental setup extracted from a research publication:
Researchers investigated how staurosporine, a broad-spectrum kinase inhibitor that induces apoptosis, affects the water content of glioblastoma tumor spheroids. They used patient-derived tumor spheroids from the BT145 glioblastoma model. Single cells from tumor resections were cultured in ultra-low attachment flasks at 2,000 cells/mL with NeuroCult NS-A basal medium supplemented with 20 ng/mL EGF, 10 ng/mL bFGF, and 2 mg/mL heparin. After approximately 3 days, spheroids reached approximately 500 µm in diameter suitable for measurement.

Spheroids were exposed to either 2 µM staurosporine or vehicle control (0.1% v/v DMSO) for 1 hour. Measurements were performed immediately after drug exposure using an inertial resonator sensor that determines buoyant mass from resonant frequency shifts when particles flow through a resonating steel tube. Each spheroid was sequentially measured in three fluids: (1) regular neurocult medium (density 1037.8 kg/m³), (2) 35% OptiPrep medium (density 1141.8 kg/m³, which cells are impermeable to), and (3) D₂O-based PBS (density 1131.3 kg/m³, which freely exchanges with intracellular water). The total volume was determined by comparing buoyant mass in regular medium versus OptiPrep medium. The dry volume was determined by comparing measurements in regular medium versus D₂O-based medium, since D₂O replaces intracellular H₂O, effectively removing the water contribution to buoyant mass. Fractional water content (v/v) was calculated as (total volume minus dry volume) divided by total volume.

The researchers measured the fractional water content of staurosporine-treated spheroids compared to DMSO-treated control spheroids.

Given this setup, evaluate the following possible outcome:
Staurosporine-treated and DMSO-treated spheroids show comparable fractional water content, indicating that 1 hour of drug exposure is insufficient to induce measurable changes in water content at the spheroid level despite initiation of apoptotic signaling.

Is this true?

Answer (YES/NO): NO